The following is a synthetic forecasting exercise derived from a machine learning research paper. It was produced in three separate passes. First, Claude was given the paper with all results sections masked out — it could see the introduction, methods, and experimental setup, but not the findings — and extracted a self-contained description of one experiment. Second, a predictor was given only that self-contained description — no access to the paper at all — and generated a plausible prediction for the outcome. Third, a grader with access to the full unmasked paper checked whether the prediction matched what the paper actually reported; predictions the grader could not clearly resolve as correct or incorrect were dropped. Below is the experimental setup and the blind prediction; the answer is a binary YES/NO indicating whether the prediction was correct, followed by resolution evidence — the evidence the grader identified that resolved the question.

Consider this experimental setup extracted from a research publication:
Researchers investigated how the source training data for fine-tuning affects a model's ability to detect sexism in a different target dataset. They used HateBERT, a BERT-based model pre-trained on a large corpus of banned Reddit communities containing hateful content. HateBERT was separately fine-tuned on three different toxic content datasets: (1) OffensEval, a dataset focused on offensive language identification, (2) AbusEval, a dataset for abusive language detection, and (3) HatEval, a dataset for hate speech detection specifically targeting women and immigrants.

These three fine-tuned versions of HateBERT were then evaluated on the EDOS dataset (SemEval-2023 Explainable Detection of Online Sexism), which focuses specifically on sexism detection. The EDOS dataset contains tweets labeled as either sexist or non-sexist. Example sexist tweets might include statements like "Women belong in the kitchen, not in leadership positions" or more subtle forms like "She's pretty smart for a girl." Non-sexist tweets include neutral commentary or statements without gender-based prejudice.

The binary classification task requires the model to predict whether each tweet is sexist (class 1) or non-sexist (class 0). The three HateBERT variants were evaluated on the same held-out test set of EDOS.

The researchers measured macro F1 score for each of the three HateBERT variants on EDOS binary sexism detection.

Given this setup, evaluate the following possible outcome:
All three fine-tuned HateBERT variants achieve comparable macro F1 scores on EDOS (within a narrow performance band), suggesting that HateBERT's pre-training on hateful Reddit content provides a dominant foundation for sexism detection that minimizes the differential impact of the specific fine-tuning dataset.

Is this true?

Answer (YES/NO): NO